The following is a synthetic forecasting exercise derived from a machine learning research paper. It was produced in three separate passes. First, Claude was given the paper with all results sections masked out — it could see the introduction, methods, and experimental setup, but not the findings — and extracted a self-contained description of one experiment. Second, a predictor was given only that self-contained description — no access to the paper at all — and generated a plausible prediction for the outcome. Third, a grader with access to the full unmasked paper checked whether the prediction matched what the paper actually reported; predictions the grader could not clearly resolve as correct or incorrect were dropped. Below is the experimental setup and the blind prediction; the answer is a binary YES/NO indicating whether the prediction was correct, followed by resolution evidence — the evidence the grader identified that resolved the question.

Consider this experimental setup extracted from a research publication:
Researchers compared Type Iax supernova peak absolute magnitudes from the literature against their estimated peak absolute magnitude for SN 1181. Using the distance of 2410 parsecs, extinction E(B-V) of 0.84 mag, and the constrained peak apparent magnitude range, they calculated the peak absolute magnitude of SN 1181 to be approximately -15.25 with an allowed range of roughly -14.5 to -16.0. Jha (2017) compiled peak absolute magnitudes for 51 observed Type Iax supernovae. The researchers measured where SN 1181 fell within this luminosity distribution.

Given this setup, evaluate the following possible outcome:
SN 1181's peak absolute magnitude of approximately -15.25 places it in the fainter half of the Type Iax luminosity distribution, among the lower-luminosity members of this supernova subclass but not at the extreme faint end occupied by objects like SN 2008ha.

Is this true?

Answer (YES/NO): NO